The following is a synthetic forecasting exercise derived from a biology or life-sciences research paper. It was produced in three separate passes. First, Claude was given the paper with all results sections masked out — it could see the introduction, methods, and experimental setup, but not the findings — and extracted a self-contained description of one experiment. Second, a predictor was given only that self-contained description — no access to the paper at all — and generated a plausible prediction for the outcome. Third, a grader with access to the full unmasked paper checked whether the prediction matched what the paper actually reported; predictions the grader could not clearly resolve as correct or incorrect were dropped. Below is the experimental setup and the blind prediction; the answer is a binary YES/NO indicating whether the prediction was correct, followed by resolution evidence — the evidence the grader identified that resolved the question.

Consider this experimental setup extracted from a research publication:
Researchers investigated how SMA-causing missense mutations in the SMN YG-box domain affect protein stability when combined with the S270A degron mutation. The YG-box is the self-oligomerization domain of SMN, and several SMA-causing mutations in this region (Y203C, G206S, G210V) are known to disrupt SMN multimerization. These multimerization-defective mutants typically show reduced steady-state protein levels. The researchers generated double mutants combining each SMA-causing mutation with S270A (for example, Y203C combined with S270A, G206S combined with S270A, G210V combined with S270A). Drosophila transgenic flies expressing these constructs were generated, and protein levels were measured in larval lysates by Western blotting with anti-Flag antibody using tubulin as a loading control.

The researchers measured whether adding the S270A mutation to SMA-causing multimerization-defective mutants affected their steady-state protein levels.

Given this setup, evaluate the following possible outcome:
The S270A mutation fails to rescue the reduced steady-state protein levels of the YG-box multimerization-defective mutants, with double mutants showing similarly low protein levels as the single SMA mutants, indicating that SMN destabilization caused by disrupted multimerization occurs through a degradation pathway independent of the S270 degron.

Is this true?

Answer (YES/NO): NO